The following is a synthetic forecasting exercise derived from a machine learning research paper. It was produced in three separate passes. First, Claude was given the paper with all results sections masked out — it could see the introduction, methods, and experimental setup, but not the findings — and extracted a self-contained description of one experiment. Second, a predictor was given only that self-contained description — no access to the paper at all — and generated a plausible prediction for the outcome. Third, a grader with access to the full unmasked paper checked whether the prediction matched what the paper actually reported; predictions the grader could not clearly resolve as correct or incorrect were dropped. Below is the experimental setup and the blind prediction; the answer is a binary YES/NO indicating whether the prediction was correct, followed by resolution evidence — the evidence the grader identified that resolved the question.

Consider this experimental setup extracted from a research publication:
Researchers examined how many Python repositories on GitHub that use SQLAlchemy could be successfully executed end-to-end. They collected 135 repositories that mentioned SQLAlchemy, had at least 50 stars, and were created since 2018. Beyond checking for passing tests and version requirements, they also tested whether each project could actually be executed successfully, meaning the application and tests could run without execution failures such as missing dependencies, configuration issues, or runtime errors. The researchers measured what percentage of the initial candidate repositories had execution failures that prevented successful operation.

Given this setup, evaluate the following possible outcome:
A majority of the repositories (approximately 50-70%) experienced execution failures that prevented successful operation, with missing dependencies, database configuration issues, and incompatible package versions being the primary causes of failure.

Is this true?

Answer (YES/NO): NO